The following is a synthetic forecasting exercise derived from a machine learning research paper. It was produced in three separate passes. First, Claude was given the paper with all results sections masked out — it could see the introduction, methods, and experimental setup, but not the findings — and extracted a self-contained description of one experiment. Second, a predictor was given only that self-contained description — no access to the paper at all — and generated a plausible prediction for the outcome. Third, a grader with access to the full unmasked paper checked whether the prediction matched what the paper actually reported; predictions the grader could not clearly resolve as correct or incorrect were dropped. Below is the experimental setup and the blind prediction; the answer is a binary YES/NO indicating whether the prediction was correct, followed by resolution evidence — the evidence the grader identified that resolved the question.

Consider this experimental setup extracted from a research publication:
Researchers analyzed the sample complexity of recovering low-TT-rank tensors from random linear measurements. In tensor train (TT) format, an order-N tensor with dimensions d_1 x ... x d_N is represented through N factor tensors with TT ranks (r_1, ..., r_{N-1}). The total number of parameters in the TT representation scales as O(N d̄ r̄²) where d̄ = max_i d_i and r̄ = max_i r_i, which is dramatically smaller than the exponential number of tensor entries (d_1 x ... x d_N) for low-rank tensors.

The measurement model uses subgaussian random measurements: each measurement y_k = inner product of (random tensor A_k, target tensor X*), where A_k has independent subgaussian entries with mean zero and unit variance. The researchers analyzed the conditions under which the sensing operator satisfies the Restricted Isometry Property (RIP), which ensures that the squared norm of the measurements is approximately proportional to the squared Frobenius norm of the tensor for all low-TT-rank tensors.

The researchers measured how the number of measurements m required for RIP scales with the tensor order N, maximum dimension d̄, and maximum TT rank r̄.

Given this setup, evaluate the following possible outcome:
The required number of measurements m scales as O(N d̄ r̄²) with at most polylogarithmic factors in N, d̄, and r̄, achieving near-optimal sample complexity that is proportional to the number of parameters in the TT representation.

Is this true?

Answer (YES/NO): YES